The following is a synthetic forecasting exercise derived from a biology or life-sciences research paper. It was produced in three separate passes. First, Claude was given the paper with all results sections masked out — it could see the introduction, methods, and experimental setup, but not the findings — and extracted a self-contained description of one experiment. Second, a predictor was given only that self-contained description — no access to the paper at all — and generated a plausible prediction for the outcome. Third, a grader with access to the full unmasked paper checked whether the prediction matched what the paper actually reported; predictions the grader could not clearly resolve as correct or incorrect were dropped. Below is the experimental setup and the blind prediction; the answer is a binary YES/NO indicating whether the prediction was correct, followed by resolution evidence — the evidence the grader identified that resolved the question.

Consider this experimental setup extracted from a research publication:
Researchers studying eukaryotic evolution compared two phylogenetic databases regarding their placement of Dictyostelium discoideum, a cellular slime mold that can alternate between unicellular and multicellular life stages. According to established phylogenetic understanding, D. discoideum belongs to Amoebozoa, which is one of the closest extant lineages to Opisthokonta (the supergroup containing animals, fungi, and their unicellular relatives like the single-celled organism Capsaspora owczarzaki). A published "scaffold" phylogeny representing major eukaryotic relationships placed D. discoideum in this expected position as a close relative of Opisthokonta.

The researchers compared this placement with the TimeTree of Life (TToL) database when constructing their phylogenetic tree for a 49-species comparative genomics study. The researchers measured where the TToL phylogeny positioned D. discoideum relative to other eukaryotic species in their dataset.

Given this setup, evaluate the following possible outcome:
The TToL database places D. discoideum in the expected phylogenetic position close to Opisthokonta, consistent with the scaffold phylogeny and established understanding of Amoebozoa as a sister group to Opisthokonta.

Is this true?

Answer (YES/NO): NO